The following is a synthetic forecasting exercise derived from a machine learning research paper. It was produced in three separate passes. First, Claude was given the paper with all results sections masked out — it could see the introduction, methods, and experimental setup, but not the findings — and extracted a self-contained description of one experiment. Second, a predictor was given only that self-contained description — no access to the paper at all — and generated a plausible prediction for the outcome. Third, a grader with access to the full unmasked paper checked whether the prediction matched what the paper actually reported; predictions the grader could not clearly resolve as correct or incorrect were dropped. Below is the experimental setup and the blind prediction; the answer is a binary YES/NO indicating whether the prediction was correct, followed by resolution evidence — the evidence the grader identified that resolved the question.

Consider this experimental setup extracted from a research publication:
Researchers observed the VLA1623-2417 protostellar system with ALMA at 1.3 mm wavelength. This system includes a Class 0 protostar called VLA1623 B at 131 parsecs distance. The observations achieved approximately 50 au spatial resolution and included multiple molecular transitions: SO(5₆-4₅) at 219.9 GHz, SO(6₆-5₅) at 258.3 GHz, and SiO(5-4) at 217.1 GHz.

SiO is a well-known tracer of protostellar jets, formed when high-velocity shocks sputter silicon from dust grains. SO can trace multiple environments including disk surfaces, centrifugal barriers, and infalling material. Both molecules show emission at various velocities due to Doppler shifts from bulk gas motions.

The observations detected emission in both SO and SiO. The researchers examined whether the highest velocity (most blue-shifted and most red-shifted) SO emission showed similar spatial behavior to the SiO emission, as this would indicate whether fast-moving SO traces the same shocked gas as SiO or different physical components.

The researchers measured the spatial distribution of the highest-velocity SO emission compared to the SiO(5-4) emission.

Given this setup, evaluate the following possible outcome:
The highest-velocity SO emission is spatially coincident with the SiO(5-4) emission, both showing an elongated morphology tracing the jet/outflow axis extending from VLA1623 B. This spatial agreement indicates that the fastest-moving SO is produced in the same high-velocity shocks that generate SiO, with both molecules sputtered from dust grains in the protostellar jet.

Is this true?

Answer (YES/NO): NO